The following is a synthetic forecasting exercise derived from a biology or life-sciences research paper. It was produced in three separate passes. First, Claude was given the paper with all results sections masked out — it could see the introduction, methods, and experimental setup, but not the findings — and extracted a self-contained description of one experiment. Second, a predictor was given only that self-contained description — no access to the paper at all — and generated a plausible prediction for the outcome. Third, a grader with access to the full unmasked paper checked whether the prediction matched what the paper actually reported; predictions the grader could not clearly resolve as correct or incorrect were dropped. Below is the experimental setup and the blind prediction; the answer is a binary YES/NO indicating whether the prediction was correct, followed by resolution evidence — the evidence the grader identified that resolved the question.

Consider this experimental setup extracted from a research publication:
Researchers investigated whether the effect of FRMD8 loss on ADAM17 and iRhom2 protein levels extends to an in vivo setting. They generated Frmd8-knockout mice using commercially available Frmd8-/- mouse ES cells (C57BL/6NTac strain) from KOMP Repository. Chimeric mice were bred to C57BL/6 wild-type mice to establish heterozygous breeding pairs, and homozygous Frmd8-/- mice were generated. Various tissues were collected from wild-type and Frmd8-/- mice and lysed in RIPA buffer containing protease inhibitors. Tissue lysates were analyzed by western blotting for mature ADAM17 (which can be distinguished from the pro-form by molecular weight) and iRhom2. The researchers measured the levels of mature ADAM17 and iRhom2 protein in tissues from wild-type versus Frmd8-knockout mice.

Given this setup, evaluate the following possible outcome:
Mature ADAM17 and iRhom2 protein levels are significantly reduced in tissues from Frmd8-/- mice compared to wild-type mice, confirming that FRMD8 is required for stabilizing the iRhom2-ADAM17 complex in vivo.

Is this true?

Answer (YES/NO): YES